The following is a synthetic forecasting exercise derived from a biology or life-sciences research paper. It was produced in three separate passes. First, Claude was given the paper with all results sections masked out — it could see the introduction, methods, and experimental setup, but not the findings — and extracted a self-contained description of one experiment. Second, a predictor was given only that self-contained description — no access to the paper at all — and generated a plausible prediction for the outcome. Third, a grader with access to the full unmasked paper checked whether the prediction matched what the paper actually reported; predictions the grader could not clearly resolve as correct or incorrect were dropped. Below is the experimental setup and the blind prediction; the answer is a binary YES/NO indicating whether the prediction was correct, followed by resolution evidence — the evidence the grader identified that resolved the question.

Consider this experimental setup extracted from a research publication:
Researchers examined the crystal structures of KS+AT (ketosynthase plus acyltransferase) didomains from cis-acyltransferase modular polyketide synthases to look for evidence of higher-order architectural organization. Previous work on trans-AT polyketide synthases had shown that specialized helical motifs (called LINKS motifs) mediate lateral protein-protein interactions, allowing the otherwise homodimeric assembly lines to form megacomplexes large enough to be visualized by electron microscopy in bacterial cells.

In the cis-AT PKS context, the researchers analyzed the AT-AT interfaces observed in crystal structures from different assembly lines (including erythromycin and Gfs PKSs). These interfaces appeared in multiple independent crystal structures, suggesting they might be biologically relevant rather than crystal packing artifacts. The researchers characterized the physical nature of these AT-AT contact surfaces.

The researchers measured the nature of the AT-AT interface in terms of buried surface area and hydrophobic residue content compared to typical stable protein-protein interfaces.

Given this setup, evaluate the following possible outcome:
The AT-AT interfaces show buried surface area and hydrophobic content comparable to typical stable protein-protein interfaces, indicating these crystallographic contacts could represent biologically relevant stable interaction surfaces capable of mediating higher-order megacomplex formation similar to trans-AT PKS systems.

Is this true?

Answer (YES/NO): NO